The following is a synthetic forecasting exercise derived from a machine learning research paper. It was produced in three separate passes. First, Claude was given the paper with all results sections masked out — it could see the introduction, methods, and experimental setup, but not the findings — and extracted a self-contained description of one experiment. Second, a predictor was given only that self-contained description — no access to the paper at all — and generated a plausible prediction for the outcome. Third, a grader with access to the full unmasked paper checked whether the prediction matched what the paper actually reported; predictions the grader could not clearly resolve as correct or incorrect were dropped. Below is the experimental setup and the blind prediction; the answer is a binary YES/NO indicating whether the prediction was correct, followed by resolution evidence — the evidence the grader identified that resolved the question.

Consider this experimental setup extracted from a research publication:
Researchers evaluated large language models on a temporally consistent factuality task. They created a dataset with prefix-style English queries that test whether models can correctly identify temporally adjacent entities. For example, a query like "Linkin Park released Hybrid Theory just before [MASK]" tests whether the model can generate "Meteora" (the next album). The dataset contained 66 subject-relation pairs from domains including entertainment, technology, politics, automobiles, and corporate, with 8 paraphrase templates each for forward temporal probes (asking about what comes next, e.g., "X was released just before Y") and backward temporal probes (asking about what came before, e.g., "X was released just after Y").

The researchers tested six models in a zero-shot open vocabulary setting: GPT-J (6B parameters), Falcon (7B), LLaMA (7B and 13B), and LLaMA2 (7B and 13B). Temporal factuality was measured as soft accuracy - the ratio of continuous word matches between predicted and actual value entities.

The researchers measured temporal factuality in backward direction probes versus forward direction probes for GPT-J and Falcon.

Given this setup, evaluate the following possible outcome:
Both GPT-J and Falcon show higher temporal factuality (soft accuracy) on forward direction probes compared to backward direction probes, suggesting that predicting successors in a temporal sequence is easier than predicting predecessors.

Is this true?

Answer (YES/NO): NO